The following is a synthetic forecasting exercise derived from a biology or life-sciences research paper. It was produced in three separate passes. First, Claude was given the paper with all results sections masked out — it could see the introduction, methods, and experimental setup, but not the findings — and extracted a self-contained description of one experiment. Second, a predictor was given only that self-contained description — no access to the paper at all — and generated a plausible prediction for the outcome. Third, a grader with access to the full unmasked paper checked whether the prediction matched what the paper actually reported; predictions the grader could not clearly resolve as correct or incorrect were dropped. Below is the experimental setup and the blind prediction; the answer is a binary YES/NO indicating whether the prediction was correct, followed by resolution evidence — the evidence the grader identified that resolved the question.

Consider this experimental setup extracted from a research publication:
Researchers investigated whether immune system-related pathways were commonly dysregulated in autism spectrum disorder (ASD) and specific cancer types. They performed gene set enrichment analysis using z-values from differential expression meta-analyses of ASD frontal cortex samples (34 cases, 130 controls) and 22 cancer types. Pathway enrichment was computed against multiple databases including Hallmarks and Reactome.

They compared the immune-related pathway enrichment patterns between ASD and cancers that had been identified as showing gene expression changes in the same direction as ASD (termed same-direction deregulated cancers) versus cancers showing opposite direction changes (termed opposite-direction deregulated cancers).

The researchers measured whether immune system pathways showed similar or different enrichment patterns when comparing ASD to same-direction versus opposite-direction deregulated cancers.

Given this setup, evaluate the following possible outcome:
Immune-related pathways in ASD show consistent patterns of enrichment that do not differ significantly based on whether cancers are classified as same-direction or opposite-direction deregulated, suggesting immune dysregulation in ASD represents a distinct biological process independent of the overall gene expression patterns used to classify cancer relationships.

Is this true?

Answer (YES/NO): NO